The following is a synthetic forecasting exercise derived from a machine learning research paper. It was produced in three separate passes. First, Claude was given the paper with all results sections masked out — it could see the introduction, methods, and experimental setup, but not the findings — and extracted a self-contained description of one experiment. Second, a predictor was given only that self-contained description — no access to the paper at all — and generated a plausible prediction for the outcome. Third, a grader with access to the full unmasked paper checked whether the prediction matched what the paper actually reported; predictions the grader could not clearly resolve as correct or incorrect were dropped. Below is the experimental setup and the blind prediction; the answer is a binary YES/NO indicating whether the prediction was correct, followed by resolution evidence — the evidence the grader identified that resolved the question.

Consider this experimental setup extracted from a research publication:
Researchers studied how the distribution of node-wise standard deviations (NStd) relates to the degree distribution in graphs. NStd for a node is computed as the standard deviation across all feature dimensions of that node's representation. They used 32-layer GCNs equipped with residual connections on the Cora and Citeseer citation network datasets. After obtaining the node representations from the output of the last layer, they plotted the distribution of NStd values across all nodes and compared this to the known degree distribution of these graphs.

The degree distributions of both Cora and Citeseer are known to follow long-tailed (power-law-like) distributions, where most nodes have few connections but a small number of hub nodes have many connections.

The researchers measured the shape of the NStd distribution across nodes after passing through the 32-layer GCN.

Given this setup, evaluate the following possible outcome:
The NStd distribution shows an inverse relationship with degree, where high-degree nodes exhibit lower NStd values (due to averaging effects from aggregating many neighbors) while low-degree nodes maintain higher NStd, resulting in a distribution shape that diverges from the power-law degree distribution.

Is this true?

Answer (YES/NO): NO